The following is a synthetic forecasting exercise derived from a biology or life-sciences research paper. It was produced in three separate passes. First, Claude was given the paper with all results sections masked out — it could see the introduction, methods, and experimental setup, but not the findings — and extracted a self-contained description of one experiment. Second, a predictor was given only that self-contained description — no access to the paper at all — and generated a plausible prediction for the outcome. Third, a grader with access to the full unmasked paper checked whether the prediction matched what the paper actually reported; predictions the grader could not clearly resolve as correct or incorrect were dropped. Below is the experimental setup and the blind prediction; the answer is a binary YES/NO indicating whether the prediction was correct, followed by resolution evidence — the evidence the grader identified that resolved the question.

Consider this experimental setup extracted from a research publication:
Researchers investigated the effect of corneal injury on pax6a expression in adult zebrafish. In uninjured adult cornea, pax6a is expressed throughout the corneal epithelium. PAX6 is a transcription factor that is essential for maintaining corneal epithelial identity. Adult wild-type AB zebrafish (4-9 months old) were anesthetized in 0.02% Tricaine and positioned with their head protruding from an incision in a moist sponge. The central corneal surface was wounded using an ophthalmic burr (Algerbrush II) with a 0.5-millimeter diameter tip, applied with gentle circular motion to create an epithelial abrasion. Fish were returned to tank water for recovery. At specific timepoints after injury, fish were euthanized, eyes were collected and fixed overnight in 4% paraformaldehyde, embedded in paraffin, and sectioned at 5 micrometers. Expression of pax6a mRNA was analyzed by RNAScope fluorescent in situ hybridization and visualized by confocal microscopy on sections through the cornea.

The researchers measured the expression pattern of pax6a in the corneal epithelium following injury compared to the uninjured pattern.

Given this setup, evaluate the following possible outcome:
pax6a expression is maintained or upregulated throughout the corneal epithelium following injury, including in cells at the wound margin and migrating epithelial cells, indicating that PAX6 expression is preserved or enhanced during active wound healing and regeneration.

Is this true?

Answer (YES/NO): NO